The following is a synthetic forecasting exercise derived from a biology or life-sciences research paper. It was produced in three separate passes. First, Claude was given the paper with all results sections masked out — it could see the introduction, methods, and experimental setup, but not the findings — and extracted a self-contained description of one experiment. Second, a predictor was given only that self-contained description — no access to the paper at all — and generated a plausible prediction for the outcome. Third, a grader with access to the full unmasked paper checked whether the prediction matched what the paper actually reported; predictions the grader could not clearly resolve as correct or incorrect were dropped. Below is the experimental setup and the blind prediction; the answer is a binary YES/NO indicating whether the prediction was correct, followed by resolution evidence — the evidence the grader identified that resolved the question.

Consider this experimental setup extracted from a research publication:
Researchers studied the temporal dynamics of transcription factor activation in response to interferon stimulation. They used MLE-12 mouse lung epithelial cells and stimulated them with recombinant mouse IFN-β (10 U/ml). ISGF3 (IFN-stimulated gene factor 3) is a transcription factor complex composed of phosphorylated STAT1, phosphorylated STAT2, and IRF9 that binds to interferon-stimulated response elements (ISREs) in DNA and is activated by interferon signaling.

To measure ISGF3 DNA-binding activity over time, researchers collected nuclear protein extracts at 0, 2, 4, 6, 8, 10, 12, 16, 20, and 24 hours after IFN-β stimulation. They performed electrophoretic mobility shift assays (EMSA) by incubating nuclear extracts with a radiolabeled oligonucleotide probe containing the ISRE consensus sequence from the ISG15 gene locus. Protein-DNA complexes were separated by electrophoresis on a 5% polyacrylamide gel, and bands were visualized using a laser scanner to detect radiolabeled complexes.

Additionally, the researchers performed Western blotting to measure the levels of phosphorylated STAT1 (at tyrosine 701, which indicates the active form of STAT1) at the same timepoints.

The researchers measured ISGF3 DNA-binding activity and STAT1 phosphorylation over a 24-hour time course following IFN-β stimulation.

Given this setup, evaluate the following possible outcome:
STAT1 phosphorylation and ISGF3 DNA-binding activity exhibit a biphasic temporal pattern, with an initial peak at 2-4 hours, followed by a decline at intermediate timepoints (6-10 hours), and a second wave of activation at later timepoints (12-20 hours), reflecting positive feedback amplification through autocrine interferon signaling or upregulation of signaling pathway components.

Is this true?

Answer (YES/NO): NO